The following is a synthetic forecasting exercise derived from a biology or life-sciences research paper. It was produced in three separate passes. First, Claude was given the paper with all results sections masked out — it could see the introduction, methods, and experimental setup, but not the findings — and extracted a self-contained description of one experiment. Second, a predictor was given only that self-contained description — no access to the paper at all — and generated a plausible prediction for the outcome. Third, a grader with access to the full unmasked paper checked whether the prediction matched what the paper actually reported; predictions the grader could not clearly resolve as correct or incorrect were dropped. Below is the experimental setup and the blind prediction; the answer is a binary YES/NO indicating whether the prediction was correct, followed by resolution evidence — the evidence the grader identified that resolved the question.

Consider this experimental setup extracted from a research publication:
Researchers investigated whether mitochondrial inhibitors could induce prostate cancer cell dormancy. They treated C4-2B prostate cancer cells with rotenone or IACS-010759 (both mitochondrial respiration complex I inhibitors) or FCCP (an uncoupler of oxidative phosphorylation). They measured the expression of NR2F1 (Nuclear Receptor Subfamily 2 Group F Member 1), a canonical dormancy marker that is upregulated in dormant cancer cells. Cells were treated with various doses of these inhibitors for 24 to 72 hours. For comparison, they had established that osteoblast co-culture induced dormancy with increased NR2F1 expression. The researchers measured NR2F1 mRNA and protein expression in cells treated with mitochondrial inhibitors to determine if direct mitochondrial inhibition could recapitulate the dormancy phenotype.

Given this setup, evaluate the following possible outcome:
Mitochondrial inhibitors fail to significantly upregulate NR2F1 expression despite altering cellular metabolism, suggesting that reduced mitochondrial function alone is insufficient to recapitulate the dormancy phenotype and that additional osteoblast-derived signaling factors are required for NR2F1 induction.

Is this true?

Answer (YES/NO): YES